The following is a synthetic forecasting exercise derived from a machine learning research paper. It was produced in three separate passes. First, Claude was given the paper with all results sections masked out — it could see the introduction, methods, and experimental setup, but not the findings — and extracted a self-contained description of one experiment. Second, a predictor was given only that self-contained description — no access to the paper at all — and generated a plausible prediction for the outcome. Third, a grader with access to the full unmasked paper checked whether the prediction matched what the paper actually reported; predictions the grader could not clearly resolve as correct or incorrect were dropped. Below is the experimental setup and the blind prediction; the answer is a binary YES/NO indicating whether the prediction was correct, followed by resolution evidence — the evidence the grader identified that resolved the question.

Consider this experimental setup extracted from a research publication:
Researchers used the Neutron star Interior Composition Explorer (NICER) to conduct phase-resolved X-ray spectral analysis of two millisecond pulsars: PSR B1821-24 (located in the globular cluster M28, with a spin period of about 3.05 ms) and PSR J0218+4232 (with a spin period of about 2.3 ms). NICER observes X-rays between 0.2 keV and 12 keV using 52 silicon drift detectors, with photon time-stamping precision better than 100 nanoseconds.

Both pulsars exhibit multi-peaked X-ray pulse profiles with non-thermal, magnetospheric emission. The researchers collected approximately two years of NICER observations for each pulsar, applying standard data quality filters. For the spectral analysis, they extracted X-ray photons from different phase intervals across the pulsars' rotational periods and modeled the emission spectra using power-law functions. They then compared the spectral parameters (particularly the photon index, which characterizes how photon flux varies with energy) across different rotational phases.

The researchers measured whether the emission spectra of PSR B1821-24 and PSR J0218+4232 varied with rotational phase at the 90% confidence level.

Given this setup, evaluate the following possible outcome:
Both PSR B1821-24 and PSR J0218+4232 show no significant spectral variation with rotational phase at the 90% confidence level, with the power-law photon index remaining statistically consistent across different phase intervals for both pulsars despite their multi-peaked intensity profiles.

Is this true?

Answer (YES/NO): YES